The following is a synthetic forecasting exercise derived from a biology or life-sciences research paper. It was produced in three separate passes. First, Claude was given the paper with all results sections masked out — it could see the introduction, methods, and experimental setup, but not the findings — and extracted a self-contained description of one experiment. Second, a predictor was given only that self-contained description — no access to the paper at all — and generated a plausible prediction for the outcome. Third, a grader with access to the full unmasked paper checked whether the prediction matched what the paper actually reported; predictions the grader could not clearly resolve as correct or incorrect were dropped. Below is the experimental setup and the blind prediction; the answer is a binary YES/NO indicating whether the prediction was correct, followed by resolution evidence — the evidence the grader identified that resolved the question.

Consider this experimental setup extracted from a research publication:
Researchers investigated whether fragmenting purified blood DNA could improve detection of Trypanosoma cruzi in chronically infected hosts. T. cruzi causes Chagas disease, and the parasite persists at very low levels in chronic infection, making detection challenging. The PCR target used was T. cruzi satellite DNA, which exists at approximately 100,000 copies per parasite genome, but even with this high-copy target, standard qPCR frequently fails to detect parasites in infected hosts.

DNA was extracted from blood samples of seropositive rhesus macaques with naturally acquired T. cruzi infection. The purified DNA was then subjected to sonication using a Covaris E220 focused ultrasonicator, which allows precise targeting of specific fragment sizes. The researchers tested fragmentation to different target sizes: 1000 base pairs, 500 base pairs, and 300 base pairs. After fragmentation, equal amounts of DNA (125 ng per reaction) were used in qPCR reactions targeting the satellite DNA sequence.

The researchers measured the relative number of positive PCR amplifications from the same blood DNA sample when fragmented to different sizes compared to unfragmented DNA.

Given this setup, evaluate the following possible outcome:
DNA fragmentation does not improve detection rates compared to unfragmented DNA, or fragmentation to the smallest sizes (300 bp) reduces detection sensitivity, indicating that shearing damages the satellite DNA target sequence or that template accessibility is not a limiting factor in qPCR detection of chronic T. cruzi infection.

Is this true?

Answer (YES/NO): NO